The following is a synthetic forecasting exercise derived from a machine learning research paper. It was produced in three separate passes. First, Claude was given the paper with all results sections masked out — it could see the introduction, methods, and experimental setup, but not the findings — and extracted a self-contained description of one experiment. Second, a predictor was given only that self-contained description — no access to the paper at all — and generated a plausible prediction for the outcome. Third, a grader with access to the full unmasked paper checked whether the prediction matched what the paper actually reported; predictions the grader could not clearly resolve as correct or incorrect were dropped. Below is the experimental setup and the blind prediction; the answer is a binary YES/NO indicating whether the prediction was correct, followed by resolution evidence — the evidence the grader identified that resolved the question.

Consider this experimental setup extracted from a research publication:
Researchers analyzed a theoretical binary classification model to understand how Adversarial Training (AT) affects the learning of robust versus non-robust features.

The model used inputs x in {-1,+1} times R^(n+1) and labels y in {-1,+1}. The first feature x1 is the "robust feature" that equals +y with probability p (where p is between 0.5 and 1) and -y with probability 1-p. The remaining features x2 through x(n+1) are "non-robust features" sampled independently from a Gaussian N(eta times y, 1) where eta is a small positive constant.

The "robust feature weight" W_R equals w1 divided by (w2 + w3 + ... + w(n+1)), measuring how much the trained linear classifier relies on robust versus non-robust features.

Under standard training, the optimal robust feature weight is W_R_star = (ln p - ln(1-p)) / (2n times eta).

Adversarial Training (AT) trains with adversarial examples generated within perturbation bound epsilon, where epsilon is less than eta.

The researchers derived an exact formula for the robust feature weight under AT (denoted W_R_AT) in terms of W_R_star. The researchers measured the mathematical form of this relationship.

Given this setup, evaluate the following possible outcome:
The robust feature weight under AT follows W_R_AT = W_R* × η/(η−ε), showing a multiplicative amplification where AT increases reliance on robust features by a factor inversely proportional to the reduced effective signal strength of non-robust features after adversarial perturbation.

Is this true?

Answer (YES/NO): YES